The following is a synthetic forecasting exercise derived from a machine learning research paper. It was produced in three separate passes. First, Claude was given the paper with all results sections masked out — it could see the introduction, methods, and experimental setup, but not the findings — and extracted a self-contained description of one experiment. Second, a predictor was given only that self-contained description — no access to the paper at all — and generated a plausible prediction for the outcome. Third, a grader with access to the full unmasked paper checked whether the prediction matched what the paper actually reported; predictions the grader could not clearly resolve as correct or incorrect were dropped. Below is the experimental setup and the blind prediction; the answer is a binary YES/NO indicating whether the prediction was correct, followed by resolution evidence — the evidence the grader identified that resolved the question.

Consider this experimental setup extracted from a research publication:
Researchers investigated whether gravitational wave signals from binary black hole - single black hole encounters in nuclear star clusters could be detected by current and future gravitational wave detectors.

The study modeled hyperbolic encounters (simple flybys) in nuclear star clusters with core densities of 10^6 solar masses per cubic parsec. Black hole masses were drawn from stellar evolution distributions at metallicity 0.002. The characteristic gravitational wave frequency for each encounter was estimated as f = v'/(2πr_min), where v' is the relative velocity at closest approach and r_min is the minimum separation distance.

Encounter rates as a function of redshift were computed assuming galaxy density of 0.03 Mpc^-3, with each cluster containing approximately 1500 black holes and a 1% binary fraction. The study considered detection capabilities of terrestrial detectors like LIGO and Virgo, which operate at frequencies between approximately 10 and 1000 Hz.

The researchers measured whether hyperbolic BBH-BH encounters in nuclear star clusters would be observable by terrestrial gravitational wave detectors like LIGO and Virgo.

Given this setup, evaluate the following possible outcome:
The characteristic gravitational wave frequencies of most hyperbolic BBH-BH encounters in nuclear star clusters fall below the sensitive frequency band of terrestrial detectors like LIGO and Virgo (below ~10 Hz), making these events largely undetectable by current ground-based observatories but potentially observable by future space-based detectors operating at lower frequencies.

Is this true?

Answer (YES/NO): NO